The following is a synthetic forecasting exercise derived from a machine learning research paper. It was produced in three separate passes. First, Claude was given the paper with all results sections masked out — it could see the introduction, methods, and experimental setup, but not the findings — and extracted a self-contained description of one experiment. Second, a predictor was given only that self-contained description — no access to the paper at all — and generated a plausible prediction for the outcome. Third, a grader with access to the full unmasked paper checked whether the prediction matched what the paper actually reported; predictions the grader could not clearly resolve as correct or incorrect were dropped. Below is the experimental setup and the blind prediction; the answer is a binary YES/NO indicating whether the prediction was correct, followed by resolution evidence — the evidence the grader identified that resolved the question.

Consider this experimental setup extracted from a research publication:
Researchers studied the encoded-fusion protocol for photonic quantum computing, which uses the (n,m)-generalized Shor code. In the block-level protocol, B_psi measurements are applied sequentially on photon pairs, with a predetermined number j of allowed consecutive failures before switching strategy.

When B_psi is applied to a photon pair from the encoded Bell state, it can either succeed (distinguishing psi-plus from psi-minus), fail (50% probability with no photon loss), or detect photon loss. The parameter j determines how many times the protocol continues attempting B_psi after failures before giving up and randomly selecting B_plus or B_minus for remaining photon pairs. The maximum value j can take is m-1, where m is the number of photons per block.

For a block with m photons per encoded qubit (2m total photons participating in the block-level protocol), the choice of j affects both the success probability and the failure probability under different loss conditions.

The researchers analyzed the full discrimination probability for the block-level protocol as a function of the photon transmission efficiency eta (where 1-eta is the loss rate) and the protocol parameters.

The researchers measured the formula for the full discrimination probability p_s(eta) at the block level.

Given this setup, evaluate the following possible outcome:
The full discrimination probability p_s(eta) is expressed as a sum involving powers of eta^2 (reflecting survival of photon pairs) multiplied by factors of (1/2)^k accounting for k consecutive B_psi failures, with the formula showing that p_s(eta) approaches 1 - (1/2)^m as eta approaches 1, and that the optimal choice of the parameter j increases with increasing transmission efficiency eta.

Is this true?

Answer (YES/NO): NO